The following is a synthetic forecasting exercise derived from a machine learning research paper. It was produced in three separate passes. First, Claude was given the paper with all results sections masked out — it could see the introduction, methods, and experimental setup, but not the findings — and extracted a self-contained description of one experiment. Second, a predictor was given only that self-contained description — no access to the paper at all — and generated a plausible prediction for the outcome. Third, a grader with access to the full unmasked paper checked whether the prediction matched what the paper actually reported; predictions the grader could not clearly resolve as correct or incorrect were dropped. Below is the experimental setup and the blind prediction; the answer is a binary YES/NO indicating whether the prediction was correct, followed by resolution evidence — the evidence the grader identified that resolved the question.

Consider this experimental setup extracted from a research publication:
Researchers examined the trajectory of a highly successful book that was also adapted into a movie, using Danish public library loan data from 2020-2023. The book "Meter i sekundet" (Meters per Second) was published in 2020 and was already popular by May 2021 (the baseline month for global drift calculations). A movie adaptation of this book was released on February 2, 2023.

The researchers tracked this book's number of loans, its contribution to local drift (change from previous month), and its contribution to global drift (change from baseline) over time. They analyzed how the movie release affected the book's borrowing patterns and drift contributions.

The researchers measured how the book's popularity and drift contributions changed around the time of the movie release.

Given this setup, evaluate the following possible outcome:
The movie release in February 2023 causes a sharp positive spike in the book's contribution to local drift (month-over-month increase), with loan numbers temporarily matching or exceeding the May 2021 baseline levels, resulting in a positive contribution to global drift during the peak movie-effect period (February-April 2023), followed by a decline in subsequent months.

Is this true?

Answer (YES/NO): NO